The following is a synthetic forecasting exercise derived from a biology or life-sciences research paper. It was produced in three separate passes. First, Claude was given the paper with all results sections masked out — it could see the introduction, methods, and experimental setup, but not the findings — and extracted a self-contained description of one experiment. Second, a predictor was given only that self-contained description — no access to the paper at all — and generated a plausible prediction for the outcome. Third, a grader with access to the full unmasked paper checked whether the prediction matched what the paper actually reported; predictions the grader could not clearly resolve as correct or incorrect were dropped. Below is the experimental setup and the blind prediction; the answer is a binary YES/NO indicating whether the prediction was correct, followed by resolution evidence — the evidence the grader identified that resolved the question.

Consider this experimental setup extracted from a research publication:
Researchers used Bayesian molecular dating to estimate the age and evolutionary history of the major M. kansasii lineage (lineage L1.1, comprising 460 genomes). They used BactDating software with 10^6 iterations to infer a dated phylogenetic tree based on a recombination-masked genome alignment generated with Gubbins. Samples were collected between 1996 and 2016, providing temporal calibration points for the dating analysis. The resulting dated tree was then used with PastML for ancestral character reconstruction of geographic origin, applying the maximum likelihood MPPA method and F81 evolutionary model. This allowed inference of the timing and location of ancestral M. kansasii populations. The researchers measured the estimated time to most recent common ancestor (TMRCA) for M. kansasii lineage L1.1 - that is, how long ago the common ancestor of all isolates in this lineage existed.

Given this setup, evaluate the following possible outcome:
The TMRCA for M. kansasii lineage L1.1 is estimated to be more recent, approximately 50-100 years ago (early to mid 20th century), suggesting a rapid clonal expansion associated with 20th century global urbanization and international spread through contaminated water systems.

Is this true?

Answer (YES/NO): NO